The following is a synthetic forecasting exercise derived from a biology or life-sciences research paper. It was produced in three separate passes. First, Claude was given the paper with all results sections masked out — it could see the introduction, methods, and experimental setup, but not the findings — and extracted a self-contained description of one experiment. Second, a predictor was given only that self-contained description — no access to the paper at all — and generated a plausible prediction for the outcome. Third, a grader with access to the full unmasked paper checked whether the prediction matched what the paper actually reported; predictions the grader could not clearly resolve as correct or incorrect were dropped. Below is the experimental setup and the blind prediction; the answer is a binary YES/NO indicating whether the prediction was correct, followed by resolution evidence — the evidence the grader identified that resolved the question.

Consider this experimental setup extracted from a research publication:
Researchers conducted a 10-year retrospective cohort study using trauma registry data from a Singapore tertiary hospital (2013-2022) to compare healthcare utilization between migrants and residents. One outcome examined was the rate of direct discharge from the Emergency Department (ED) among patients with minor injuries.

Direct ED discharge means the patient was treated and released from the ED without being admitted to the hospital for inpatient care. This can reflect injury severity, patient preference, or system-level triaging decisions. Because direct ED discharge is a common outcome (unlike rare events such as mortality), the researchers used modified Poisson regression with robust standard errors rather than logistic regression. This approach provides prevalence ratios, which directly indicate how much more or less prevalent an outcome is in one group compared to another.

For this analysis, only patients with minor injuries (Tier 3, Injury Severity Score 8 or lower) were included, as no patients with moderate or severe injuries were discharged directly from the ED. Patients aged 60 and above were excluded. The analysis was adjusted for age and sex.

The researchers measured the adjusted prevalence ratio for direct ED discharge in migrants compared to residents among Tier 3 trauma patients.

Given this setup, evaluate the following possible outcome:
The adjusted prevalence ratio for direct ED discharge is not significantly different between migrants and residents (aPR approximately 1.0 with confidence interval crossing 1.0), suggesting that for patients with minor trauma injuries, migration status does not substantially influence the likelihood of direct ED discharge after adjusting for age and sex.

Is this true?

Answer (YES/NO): NO